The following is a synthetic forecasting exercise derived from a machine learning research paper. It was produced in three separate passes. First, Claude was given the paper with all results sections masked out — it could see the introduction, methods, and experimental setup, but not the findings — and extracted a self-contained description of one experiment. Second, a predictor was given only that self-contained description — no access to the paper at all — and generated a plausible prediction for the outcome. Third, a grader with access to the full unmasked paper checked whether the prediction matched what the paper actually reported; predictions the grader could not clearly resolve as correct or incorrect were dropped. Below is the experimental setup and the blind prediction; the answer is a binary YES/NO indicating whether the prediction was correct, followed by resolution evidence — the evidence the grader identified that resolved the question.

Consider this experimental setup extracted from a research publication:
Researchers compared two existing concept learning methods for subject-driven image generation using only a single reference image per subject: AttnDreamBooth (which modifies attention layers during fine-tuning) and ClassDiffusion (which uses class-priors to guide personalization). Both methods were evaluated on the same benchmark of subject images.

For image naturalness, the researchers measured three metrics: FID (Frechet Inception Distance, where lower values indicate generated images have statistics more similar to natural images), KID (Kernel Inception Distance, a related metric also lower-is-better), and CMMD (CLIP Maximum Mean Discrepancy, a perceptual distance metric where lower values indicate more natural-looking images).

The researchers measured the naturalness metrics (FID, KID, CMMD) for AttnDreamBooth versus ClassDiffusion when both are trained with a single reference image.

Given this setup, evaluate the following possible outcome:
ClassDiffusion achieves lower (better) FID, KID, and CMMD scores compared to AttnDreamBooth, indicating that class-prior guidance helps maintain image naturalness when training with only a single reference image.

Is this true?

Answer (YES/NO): NO